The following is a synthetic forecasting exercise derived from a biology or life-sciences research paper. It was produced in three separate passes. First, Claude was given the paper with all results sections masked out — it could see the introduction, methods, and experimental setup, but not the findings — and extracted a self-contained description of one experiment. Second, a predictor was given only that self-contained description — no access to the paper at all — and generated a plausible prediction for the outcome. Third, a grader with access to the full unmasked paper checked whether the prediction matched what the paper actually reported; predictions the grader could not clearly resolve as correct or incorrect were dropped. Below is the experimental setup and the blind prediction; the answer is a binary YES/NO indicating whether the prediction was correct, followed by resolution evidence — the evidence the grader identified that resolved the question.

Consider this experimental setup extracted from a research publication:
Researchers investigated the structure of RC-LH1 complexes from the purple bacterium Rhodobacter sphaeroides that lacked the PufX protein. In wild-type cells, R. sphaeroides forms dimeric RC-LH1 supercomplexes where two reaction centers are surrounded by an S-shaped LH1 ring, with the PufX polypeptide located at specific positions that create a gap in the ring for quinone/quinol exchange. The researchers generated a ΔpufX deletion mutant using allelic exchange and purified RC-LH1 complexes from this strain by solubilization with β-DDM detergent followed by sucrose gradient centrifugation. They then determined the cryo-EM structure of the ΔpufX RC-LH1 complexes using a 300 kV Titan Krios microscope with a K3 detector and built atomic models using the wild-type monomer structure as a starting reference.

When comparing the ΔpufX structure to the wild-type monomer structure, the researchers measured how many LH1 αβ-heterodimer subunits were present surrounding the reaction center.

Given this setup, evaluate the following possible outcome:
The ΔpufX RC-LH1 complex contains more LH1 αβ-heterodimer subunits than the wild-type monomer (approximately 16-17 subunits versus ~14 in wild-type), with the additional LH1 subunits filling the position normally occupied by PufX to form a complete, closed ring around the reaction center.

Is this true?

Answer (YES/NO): YES